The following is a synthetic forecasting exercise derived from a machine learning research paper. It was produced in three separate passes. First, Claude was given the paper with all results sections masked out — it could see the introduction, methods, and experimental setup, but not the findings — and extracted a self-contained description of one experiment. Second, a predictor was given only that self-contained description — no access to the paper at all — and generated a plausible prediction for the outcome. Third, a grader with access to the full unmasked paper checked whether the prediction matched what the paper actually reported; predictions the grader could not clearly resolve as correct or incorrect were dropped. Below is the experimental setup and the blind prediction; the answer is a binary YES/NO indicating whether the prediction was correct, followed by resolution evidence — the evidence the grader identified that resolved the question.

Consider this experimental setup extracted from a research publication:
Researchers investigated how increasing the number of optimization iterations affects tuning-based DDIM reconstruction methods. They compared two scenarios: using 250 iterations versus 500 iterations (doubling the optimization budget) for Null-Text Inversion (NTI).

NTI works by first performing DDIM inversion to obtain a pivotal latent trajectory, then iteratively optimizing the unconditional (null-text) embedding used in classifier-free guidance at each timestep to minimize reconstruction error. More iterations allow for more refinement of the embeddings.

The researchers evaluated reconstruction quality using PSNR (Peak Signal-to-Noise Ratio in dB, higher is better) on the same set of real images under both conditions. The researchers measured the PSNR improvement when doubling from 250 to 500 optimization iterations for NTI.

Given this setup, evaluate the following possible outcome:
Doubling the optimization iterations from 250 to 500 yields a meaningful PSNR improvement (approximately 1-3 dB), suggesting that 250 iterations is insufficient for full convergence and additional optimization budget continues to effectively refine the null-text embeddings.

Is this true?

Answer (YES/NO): NO